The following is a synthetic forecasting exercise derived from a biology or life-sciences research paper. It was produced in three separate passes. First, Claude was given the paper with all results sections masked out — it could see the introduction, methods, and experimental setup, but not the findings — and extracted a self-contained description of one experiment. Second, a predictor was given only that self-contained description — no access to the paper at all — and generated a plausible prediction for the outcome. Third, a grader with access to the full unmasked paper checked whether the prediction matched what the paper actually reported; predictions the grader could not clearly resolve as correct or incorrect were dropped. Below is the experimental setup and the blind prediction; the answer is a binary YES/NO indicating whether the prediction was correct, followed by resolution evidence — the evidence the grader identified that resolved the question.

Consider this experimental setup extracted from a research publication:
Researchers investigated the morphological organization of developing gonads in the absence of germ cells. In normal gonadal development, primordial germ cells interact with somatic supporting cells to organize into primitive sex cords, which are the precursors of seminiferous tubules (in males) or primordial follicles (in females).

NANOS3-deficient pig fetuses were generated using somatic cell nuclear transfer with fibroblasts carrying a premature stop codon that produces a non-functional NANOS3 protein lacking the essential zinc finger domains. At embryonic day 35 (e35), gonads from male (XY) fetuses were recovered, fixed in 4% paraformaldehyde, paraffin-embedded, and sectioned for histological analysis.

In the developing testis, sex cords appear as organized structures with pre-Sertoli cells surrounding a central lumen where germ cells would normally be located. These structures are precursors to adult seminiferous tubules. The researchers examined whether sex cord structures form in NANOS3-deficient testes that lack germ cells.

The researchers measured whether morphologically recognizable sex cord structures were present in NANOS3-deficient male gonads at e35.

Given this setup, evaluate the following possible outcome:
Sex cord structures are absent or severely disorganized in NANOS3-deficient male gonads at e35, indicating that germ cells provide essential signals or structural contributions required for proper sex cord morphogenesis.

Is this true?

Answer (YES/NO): NO